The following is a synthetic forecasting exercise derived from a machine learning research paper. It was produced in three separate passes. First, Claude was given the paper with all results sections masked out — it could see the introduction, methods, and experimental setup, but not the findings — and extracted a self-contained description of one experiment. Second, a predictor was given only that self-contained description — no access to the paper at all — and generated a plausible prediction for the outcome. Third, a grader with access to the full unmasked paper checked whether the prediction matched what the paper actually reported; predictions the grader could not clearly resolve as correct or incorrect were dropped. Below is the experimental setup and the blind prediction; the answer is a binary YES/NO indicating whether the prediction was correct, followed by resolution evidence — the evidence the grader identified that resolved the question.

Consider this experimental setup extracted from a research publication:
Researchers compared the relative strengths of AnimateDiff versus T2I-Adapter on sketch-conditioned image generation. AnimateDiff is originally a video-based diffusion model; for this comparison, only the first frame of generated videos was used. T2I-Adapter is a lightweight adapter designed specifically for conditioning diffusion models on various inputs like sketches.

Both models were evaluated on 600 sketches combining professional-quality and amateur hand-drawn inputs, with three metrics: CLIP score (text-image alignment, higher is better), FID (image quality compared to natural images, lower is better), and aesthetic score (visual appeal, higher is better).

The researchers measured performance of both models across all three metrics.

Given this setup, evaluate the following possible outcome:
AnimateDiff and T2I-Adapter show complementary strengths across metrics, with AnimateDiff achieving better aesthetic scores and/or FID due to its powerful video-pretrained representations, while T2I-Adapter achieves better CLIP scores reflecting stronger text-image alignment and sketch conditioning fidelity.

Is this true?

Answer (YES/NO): NO